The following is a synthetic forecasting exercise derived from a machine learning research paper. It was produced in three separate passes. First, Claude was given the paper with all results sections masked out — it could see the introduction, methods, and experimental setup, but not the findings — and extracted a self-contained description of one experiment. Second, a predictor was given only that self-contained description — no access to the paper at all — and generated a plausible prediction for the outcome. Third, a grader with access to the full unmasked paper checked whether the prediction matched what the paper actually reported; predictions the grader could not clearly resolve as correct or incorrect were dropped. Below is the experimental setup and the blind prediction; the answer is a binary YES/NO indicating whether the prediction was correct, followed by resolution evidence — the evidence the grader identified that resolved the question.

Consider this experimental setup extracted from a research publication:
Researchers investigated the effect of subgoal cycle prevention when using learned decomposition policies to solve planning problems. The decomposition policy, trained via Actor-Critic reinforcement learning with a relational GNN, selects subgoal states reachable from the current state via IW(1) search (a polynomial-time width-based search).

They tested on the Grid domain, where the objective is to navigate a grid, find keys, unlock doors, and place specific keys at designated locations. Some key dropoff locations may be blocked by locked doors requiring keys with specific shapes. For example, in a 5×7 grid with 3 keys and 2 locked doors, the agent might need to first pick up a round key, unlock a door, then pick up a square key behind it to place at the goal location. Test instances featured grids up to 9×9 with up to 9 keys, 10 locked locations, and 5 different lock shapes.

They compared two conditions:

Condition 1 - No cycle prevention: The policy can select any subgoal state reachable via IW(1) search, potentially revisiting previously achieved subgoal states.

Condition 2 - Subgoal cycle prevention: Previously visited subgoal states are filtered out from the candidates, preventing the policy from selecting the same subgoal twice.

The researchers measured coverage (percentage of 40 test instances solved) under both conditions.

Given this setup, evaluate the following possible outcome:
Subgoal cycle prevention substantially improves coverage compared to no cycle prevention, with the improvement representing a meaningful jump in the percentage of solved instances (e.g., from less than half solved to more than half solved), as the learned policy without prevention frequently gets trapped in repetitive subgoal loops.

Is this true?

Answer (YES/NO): NO